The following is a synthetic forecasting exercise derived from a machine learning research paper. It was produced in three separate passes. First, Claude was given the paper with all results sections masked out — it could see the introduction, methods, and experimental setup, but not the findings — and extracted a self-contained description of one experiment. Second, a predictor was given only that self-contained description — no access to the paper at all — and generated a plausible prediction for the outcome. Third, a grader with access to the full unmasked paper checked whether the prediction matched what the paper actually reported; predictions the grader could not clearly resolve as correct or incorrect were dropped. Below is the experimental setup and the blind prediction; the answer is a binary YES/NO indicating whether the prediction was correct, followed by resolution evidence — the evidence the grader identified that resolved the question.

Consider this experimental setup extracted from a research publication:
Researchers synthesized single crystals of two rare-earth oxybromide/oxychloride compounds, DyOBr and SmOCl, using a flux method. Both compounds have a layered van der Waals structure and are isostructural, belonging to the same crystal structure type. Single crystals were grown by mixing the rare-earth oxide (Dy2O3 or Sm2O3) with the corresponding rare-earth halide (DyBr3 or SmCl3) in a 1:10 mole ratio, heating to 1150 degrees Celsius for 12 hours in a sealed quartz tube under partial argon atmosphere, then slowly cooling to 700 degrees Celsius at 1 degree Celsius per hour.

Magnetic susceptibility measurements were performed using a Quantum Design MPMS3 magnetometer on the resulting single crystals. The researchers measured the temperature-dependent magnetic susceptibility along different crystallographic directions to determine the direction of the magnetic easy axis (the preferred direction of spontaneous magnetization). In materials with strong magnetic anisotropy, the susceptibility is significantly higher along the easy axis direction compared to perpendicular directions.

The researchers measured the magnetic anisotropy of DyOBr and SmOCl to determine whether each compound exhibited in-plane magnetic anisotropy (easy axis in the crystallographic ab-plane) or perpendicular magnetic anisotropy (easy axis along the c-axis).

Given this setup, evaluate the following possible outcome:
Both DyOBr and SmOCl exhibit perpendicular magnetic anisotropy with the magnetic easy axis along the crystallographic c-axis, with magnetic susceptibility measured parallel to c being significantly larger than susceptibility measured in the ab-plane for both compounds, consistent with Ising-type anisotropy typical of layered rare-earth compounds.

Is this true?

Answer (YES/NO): NO